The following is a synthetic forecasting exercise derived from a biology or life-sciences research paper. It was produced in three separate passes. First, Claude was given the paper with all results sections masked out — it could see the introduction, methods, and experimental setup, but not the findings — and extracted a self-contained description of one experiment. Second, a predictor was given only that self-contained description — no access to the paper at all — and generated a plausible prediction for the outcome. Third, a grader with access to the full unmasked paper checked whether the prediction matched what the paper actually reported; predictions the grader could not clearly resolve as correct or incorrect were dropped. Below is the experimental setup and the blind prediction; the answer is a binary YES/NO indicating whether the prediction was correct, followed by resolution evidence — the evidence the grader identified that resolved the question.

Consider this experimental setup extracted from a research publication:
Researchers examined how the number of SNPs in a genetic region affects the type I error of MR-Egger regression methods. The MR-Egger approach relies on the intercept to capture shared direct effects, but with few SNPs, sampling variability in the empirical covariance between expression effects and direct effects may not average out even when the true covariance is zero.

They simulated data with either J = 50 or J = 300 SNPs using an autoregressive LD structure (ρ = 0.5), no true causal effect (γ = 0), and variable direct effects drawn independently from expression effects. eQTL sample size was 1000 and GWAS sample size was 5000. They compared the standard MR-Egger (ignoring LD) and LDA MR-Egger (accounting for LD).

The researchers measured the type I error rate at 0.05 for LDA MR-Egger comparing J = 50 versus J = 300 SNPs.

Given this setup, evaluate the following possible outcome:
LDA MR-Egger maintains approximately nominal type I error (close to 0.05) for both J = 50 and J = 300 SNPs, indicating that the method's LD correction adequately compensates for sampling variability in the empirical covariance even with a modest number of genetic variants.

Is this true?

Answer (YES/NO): NO